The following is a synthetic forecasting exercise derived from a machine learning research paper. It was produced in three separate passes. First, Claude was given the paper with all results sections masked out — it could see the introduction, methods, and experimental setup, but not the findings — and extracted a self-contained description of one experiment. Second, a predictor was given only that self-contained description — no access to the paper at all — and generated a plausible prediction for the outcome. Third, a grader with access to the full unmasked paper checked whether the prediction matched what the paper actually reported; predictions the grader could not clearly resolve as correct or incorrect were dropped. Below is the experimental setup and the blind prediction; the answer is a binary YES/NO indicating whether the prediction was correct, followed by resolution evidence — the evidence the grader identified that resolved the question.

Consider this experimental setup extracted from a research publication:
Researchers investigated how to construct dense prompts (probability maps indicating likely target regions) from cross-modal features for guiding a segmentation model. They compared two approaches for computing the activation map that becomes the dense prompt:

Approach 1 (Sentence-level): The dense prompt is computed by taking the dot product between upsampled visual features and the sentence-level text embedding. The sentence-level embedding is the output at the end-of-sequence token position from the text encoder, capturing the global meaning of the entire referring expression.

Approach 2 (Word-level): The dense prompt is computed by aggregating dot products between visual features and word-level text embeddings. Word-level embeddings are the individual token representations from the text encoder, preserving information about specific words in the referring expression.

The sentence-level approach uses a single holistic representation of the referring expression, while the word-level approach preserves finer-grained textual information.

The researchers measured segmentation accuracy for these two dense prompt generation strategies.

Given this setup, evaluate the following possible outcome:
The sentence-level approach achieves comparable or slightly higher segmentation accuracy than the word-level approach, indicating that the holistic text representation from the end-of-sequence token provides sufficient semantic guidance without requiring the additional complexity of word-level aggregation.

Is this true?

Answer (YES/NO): NO